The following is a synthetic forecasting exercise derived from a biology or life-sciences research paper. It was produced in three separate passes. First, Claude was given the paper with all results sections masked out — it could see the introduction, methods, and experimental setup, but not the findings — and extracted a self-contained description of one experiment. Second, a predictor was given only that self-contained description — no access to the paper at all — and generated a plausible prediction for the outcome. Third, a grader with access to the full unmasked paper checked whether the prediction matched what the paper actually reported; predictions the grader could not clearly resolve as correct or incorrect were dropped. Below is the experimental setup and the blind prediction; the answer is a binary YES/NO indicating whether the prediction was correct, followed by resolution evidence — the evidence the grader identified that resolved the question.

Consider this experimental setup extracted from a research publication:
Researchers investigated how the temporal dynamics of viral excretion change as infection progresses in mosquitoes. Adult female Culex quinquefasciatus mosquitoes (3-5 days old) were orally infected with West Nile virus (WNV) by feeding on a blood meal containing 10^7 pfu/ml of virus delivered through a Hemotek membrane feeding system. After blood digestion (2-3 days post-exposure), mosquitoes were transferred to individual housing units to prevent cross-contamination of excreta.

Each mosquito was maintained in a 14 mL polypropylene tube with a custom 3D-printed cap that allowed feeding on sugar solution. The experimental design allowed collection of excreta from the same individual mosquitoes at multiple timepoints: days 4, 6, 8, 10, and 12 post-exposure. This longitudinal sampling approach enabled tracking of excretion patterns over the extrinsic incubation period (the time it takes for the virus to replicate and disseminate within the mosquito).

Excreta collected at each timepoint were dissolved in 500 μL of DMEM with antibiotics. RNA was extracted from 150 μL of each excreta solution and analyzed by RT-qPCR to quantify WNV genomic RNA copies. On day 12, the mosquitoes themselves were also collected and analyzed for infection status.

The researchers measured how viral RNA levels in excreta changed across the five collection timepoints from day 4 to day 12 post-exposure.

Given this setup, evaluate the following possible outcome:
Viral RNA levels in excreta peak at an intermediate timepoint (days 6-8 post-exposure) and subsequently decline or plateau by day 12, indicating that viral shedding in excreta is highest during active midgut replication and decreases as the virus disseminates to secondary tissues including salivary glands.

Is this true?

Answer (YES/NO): NO